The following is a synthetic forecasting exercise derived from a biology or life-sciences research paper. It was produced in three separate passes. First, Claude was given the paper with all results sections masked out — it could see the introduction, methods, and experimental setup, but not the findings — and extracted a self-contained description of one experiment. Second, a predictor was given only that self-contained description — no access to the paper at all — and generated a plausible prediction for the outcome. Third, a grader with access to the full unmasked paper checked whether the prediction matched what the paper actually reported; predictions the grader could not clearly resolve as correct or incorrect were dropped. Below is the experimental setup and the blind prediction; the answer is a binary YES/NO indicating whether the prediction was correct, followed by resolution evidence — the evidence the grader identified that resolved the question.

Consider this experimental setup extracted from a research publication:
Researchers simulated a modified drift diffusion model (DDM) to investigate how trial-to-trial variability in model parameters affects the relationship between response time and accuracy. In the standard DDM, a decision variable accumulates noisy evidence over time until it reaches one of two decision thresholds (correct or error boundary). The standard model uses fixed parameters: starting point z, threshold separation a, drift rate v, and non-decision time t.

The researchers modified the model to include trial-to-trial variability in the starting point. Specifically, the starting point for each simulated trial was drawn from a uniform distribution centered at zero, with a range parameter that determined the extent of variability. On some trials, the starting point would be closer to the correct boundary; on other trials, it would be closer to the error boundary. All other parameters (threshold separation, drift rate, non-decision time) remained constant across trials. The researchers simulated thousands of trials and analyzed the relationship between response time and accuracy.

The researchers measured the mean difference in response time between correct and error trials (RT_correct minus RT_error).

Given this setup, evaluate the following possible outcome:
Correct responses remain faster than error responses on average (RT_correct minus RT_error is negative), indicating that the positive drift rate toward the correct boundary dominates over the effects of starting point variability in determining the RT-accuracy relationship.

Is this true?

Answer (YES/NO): NO